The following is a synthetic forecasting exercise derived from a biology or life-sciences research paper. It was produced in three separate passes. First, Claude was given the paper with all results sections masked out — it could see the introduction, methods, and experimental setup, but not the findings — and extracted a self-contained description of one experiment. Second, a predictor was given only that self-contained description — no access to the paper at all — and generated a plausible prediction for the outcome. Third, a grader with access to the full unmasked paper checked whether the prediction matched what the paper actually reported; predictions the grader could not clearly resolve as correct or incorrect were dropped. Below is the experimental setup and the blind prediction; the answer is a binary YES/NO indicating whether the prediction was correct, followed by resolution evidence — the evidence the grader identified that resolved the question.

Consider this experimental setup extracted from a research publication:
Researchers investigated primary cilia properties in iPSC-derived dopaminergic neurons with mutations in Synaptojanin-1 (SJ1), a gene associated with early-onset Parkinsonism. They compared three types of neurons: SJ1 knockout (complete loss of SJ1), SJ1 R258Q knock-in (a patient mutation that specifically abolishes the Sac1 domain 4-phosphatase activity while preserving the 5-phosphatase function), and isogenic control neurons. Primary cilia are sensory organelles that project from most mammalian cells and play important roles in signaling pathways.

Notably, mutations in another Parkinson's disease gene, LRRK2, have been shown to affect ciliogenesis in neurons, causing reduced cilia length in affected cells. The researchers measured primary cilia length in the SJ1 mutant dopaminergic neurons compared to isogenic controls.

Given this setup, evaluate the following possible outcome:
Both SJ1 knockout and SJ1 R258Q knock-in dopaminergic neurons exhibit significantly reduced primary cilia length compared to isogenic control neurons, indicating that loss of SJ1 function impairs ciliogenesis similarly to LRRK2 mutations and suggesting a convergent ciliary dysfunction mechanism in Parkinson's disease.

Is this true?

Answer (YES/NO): NO